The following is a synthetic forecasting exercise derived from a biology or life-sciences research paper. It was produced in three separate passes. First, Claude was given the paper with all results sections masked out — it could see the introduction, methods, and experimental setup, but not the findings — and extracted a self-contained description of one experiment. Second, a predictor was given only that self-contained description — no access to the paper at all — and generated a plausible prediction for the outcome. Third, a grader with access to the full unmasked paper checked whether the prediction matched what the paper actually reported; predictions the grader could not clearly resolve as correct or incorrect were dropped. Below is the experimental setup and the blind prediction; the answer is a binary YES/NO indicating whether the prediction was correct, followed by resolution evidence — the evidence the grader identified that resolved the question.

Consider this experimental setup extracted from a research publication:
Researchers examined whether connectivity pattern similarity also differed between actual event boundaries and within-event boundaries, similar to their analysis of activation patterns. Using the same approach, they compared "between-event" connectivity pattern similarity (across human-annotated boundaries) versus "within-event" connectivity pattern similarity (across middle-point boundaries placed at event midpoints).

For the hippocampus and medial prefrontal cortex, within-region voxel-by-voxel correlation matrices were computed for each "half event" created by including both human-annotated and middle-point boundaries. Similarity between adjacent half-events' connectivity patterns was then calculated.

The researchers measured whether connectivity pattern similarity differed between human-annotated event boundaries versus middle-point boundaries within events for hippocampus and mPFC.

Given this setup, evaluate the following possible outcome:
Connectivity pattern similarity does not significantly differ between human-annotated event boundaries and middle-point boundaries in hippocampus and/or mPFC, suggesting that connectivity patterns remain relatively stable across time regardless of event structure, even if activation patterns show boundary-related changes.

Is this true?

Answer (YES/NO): NO